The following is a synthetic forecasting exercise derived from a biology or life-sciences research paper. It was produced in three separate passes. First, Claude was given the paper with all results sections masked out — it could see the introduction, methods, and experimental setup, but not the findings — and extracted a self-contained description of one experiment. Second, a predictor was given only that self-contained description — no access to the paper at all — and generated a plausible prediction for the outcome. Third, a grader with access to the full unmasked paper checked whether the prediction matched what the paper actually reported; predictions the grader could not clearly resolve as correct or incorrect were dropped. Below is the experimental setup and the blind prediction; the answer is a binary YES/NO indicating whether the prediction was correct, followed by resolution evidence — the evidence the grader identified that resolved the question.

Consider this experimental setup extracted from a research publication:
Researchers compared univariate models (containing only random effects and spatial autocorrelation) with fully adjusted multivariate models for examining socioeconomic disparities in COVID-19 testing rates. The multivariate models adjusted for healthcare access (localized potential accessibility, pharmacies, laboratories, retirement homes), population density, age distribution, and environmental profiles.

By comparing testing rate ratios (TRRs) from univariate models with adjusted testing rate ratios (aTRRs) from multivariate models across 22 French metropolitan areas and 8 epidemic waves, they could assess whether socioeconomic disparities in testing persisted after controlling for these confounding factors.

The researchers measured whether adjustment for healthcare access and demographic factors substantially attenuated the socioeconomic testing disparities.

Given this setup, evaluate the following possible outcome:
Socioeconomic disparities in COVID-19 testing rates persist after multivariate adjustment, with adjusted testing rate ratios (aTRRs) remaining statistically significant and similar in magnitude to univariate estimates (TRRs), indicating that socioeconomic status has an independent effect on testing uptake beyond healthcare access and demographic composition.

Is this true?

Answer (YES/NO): YES